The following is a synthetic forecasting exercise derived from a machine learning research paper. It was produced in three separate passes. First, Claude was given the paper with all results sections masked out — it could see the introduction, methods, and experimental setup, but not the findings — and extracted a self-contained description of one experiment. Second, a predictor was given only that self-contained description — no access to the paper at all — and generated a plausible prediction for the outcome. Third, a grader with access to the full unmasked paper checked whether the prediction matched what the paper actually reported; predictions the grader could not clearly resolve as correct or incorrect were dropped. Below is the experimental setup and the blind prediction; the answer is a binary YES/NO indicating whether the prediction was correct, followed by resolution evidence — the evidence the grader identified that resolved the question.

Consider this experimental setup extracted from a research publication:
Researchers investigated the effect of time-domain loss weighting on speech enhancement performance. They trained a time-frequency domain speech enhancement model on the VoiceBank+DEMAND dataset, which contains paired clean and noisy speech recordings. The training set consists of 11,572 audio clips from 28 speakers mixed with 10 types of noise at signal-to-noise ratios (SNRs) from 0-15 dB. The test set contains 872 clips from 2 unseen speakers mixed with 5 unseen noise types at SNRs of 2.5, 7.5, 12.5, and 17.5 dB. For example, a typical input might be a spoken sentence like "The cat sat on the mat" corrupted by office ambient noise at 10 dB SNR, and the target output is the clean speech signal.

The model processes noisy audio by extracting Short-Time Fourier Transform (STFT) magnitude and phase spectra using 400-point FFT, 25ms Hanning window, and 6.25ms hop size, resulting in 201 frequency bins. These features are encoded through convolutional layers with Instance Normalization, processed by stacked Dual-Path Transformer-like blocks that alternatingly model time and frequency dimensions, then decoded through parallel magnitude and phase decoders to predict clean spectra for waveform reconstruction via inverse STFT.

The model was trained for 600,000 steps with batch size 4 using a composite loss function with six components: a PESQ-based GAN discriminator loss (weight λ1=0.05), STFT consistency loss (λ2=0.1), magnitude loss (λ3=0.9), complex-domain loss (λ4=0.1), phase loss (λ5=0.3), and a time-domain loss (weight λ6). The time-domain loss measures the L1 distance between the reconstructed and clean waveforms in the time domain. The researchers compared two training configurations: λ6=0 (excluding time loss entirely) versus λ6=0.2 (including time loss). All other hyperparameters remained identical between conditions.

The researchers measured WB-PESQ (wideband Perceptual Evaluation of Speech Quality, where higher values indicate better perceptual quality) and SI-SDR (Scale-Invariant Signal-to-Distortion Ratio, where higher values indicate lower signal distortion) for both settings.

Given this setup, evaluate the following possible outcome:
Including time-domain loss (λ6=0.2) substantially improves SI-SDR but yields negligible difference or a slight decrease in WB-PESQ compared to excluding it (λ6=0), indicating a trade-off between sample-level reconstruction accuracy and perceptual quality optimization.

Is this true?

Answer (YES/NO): YES